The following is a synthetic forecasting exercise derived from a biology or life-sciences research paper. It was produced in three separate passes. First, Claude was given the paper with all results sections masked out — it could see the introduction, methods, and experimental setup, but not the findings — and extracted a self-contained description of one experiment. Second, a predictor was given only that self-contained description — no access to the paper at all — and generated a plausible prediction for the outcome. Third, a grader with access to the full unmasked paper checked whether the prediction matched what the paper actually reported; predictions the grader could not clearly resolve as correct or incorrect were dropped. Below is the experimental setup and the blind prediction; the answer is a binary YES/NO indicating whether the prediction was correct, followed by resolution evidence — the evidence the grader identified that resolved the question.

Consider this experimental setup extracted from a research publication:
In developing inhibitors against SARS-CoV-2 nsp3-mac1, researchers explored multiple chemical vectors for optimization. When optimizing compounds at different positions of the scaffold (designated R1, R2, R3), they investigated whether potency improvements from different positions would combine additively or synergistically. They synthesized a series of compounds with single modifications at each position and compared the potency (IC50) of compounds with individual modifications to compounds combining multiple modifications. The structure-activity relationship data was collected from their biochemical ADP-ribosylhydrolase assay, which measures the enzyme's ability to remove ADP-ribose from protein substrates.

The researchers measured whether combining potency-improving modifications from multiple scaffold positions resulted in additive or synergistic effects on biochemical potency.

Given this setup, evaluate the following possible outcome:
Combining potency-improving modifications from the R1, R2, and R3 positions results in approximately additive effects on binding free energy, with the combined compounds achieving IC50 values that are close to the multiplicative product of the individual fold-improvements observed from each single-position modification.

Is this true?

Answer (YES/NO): NO